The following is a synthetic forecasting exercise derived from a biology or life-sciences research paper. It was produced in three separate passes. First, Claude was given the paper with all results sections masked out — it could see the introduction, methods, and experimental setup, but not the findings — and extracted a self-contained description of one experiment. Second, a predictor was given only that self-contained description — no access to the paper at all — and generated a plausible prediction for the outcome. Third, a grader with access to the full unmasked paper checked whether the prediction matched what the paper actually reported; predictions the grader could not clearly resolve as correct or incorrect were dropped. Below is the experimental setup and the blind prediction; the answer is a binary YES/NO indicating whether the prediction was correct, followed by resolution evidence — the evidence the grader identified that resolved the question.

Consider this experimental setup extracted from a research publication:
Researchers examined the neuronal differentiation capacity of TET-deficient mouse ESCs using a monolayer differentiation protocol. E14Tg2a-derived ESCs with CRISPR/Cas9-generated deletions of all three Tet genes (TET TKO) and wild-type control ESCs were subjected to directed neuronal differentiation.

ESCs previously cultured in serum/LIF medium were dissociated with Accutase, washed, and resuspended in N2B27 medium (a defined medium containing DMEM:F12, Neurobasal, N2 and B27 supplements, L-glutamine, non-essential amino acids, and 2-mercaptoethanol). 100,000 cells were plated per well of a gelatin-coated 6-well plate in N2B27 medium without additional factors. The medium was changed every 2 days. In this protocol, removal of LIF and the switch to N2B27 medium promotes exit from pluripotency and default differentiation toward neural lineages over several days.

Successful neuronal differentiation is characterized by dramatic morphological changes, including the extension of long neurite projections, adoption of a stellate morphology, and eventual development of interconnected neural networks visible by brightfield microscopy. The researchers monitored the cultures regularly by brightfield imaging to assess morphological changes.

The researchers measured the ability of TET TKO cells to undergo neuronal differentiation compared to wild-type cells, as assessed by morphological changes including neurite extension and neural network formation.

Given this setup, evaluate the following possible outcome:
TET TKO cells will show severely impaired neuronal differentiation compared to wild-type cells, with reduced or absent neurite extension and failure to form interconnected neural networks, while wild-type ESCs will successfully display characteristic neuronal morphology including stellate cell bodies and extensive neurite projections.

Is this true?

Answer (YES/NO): YES